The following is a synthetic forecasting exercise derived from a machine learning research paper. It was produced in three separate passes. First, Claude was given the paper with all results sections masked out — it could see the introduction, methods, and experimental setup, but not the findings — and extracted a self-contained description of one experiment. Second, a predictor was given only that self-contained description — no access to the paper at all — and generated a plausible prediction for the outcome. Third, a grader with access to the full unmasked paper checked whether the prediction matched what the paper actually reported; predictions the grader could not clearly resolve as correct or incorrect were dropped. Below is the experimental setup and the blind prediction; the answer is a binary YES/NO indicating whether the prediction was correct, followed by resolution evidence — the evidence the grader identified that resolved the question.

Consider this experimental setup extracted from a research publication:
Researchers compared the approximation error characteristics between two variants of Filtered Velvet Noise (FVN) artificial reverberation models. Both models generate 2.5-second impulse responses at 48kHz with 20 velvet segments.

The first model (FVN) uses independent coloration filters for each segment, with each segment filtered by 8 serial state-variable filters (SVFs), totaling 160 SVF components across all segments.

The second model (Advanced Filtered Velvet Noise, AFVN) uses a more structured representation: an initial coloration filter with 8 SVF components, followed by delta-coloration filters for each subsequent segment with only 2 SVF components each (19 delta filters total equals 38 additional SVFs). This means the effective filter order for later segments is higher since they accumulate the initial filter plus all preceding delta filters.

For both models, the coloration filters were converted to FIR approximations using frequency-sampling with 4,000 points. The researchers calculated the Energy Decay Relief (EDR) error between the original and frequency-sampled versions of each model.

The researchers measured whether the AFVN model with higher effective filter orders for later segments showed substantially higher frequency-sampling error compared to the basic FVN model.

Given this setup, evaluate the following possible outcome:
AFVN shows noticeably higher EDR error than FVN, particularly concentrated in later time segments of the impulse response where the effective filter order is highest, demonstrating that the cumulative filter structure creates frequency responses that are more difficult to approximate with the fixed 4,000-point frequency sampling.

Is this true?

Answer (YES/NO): NO